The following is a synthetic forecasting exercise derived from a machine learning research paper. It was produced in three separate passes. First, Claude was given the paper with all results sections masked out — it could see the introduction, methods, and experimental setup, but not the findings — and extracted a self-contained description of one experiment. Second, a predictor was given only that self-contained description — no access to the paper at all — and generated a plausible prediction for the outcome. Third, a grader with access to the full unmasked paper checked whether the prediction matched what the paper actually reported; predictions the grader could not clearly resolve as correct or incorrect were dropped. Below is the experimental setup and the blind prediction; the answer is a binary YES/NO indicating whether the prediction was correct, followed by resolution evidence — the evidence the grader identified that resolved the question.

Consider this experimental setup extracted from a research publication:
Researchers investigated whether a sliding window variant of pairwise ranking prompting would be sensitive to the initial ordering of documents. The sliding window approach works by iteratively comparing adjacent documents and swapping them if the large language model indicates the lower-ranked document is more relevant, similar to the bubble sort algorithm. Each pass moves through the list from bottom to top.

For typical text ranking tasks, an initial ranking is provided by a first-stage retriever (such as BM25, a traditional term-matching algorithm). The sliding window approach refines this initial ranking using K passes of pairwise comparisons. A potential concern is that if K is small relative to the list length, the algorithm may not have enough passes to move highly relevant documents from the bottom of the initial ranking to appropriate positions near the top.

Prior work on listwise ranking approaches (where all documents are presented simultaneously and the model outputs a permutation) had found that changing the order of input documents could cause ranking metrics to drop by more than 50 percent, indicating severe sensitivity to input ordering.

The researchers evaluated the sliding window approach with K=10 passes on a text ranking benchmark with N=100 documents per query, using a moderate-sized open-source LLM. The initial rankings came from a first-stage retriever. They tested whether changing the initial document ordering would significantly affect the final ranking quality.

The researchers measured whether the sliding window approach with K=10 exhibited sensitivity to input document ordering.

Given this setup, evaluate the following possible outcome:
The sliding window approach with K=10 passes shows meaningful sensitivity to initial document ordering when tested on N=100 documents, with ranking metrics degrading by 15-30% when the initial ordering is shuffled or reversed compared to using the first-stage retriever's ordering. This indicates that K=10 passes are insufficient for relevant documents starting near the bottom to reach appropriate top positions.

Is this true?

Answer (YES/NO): NO